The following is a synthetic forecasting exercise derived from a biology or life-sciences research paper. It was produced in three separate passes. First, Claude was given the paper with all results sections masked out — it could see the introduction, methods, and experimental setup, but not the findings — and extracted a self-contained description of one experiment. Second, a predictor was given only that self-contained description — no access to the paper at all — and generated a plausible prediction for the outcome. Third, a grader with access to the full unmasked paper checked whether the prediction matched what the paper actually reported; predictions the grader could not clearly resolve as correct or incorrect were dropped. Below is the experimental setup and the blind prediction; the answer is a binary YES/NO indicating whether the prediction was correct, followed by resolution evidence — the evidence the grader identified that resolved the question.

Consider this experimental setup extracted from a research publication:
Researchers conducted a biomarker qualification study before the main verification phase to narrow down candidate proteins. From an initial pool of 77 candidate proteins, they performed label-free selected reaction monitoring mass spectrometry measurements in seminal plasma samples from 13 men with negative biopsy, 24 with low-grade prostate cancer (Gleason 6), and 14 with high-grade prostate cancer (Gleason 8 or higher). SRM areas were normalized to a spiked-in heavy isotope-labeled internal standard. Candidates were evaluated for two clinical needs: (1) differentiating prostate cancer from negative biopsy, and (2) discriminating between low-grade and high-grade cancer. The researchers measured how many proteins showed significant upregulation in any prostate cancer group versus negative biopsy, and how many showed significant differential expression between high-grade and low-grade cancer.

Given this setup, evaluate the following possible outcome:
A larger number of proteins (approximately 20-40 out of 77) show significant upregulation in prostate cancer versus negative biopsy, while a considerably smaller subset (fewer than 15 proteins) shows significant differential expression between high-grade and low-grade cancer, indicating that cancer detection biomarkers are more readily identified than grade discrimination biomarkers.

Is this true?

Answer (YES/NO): YES